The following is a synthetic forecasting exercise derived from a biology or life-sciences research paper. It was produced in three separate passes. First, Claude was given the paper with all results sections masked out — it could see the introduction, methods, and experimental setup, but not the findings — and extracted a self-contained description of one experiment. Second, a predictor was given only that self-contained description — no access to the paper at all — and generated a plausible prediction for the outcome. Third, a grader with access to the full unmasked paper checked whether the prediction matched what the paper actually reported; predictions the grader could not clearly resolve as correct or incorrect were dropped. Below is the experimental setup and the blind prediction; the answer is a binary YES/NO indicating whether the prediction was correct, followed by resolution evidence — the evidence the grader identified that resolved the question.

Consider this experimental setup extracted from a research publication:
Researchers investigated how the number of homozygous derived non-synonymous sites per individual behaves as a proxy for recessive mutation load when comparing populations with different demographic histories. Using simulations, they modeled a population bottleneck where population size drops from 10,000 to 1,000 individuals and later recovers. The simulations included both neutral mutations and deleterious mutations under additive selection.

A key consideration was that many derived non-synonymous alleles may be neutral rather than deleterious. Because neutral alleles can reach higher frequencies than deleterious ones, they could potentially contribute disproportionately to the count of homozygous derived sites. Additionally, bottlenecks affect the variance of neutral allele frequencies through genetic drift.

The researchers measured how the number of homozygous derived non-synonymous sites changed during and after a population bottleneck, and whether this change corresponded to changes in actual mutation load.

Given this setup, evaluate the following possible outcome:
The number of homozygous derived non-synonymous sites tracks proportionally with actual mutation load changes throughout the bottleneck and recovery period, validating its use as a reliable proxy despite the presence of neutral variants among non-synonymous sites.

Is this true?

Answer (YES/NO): NO